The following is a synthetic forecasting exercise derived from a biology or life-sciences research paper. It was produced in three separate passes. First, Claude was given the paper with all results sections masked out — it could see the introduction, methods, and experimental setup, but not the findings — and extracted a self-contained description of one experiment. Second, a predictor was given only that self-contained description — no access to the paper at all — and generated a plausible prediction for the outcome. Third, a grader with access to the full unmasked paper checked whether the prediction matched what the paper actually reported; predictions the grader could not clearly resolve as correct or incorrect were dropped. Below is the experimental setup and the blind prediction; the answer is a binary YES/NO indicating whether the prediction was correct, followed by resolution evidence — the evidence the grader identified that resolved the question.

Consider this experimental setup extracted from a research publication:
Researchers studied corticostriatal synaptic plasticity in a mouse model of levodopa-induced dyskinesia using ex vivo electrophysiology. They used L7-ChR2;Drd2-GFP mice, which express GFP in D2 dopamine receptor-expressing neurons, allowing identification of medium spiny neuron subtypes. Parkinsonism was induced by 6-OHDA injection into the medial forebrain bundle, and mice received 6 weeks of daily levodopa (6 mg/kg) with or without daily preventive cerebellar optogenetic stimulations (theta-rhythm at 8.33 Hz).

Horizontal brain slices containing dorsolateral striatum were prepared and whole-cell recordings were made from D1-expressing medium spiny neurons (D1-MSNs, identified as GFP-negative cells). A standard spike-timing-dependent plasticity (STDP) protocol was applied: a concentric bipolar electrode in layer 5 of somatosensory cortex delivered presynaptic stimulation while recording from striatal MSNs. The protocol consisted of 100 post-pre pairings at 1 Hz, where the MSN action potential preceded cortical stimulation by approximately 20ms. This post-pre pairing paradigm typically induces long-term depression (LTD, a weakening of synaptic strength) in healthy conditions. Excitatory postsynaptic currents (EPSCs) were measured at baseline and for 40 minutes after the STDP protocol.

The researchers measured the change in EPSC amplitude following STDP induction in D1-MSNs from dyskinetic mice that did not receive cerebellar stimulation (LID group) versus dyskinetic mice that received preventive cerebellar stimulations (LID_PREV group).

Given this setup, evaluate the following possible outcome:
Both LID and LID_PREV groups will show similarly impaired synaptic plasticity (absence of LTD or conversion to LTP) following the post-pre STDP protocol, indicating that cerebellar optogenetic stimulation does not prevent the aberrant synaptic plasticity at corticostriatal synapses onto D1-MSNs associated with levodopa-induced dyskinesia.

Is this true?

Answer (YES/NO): NO